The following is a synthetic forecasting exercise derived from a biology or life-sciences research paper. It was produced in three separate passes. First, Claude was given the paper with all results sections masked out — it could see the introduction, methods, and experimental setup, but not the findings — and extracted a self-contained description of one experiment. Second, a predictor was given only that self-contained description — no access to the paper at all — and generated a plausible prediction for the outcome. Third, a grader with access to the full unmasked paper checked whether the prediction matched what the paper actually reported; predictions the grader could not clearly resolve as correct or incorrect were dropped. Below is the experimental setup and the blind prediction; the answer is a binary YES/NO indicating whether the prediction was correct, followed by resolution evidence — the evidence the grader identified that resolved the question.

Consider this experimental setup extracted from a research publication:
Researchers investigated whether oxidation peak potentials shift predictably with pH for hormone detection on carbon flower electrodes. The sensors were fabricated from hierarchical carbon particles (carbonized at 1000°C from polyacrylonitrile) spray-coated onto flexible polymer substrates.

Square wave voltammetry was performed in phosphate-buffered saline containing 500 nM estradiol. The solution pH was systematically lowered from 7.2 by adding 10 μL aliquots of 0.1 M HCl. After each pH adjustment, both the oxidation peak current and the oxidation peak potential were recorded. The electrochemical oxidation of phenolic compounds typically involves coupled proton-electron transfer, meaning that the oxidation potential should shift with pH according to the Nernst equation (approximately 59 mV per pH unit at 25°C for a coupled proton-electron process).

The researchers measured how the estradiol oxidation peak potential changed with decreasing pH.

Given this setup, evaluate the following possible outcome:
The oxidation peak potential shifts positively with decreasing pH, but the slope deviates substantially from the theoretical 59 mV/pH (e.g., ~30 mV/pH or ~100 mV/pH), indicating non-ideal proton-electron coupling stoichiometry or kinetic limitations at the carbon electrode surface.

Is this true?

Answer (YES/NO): NO